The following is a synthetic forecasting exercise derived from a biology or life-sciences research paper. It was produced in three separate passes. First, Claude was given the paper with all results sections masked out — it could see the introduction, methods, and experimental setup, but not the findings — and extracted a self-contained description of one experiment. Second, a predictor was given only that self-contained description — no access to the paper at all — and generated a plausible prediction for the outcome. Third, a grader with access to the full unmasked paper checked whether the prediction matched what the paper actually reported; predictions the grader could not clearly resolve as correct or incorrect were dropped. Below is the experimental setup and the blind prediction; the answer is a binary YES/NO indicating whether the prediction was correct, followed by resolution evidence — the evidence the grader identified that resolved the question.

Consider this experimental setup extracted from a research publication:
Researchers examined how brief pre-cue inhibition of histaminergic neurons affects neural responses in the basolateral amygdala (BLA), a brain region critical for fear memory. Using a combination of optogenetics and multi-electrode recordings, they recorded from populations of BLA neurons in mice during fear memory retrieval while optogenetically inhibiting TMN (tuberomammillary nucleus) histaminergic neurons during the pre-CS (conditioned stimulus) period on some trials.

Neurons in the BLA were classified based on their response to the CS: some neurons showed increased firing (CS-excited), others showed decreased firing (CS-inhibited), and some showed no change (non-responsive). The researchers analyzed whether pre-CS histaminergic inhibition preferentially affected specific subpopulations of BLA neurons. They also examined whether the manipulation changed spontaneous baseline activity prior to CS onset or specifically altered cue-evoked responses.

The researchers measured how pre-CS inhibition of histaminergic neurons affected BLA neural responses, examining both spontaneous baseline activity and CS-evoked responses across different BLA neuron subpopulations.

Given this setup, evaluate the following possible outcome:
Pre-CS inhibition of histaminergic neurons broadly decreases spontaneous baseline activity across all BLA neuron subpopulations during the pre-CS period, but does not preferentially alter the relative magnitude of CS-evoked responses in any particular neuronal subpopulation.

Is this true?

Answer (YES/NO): NO